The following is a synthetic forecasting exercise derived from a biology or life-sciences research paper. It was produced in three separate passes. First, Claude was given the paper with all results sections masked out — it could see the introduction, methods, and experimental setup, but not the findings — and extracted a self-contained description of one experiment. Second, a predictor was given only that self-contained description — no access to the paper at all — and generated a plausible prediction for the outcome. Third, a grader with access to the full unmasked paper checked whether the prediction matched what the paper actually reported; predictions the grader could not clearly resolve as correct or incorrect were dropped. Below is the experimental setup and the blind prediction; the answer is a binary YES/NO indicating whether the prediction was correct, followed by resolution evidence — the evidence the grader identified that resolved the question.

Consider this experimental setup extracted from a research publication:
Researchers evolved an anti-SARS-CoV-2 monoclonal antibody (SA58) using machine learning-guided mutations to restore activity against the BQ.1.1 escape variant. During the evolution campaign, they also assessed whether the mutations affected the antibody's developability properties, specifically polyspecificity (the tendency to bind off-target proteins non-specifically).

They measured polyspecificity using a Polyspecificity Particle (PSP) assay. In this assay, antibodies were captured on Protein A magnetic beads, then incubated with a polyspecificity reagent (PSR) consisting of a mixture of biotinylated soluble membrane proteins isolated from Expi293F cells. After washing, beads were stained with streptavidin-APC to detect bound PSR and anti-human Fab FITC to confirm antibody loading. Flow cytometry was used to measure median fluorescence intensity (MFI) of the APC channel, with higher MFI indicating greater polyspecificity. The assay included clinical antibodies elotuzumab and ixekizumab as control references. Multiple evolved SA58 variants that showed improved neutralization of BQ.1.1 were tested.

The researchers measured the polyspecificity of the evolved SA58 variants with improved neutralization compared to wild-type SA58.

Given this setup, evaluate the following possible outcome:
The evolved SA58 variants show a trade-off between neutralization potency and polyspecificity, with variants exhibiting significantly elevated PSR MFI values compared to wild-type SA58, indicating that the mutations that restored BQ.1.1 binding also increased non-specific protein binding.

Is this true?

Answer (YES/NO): NO